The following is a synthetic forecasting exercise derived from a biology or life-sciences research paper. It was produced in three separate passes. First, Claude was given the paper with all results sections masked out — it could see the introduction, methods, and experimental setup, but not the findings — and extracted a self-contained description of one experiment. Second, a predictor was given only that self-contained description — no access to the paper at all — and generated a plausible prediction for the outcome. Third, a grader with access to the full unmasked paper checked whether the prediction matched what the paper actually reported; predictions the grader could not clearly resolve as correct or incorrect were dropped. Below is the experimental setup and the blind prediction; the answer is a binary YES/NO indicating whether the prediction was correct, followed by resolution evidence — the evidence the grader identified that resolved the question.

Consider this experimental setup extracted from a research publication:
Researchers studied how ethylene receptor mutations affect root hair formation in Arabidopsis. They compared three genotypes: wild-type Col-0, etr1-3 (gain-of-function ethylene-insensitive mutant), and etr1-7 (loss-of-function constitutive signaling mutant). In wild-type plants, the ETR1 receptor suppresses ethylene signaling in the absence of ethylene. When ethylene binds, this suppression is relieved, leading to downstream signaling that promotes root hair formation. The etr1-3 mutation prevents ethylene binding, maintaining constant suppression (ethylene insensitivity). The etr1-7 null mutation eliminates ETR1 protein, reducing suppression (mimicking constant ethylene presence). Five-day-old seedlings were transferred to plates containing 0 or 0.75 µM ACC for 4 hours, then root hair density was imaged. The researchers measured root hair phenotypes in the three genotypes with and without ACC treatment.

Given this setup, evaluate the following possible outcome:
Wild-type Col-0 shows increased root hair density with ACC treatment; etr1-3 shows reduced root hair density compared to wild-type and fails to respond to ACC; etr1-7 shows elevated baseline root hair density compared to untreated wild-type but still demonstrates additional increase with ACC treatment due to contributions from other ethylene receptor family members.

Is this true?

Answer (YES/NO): NO